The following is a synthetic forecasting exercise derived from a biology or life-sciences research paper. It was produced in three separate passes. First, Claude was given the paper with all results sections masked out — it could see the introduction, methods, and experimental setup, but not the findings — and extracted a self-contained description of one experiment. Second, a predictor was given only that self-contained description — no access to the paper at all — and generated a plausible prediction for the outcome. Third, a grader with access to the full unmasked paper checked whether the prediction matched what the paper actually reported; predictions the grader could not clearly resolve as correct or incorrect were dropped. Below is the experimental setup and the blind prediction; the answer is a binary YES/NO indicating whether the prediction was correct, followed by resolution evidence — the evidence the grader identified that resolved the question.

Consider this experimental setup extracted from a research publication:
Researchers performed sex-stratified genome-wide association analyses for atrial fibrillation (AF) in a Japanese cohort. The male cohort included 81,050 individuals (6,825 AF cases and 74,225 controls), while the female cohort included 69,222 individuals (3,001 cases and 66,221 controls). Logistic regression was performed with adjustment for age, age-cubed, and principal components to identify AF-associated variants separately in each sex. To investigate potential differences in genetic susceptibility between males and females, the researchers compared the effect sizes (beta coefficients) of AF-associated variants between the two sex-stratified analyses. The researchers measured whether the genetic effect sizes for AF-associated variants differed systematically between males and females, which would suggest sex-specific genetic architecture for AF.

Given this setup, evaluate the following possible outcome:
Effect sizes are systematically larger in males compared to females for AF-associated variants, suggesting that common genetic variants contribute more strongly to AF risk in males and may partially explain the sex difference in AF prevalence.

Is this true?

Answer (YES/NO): NO